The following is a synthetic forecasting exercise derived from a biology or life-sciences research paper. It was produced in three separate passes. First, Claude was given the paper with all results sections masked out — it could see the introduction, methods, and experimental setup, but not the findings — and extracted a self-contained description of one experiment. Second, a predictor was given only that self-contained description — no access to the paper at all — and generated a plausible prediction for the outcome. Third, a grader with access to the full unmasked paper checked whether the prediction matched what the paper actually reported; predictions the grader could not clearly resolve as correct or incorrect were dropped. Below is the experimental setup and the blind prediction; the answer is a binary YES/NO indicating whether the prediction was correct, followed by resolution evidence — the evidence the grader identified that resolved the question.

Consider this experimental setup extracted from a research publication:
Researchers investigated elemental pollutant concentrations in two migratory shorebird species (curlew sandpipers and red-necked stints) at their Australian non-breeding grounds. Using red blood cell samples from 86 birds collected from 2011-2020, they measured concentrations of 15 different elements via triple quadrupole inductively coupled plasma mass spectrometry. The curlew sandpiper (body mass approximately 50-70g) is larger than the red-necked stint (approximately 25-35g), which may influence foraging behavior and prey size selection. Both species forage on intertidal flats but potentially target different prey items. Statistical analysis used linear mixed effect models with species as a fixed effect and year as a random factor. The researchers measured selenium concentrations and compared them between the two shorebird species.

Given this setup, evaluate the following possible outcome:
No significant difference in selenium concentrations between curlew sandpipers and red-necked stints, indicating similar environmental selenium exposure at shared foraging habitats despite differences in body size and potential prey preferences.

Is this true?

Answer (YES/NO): NO